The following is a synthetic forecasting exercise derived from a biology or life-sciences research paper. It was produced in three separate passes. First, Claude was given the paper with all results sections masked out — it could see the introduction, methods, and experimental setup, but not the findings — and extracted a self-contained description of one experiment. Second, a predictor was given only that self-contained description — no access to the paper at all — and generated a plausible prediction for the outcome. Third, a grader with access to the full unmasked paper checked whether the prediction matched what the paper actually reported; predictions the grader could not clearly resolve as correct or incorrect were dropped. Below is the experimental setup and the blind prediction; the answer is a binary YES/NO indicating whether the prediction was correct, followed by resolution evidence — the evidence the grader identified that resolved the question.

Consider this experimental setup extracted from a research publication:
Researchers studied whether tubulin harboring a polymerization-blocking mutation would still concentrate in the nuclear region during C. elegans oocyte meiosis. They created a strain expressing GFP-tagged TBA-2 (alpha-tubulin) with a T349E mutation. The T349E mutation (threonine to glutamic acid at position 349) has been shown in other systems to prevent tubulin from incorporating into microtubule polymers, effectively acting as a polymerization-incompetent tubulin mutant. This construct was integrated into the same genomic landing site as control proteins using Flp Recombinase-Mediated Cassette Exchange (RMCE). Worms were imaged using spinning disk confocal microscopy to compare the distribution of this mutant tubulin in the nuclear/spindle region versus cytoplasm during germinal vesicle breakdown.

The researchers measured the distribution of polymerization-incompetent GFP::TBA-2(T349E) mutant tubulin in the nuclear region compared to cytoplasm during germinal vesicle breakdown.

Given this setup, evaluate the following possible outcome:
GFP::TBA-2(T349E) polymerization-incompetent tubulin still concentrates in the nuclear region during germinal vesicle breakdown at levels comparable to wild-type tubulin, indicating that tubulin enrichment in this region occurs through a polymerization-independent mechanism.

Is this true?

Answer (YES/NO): YES